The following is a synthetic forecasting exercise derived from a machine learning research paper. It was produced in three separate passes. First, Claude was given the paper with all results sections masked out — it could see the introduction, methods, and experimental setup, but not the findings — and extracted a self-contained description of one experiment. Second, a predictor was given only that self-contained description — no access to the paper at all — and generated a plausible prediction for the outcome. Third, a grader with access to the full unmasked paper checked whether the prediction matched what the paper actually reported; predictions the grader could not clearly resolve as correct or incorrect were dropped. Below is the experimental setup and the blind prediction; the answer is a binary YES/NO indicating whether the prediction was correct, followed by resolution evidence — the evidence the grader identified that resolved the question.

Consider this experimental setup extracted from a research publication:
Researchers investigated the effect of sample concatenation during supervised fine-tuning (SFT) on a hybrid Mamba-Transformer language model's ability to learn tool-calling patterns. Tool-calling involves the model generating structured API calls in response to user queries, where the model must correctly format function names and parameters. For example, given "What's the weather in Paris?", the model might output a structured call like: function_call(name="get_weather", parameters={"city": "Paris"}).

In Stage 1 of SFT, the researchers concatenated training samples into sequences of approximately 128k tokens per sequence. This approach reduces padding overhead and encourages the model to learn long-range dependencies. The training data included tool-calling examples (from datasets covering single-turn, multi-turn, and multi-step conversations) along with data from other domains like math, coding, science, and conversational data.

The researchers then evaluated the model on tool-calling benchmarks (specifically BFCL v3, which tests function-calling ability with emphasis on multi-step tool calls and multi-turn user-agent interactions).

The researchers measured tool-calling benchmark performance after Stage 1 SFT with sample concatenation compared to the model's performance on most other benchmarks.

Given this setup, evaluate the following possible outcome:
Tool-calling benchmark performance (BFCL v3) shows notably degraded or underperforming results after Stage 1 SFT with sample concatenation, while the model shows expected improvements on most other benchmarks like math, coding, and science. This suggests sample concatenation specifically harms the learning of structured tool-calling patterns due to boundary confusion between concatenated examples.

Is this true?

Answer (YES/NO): YES